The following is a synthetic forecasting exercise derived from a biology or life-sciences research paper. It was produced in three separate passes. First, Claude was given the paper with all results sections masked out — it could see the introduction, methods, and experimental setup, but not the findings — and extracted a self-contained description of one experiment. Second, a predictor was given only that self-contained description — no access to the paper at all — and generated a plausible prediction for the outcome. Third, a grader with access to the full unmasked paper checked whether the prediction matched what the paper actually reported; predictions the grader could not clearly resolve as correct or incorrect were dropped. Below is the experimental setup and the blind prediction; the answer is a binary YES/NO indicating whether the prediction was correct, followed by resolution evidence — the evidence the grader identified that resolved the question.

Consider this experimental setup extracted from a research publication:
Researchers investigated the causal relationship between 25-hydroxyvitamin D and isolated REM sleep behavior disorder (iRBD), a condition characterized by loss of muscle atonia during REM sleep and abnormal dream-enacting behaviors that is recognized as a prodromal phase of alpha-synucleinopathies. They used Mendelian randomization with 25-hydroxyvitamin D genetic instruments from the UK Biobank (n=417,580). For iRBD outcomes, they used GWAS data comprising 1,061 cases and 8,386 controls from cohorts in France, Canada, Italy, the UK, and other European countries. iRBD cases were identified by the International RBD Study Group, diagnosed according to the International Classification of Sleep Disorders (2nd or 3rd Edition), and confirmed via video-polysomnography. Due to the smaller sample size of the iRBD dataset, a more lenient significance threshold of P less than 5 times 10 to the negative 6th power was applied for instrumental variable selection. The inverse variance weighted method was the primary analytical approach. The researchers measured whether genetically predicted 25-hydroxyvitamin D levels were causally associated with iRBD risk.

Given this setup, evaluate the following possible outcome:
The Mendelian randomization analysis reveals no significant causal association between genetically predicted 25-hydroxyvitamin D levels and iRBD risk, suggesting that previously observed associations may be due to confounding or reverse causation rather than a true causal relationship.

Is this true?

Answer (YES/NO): NO